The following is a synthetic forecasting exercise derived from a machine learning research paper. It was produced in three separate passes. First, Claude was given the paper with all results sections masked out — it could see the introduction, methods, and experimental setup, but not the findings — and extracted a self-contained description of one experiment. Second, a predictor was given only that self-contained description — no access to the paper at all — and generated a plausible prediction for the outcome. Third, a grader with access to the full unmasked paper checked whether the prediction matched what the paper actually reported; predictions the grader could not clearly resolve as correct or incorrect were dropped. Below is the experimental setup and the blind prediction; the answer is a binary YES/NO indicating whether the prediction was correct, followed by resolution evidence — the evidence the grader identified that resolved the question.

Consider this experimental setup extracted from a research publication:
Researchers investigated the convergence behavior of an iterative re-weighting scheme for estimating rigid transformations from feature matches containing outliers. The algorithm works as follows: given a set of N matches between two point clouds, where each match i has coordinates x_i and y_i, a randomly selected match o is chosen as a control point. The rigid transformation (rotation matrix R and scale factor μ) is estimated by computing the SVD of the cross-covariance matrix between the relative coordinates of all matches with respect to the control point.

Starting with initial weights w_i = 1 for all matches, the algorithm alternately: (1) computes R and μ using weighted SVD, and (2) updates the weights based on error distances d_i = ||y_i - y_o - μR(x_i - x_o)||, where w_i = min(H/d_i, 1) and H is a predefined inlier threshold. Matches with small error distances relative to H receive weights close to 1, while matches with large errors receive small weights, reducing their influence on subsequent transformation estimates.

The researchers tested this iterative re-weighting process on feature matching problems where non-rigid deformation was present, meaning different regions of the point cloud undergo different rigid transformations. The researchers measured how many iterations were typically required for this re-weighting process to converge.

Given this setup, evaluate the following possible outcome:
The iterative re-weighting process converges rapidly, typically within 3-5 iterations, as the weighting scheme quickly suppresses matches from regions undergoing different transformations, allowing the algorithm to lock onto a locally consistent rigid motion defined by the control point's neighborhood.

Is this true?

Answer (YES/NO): YES